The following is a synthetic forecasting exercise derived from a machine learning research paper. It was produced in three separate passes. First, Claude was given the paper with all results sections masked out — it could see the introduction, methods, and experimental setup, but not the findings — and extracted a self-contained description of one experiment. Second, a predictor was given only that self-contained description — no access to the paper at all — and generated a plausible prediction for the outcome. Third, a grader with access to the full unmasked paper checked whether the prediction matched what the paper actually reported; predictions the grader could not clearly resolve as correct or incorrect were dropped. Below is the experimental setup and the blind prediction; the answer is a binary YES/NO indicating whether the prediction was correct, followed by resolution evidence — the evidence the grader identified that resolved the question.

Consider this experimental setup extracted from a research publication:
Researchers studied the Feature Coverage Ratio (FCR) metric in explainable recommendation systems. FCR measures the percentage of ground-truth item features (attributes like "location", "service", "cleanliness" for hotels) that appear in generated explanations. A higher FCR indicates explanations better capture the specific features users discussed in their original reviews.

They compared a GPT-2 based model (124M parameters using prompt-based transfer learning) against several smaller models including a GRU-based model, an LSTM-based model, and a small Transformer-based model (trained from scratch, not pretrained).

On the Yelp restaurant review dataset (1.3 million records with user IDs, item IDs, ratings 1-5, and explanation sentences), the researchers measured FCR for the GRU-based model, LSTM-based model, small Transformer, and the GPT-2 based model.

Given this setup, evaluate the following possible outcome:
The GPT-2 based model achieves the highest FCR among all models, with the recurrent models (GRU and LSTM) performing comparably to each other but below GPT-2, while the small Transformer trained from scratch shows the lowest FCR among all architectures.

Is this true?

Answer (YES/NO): NO